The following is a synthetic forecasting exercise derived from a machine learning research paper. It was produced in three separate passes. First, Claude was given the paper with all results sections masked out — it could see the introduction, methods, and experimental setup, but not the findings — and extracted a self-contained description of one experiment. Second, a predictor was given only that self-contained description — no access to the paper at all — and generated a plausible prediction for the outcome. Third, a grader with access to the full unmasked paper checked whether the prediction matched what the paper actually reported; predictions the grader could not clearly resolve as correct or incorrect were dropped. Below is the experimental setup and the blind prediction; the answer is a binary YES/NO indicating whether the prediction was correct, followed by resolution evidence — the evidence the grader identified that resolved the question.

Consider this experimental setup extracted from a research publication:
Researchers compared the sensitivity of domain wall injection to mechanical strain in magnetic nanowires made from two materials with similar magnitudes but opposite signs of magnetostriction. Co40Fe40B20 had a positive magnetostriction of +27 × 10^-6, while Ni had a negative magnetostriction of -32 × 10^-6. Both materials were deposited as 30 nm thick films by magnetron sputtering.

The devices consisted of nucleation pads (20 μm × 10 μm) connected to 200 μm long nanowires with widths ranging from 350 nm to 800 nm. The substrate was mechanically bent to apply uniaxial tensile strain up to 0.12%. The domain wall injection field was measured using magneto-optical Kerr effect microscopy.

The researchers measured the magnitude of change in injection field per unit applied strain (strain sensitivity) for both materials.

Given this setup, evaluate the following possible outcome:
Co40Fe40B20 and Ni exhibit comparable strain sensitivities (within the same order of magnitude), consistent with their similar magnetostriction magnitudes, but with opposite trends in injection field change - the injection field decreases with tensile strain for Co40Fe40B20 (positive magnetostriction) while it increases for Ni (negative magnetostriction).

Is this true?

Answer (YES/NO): NO